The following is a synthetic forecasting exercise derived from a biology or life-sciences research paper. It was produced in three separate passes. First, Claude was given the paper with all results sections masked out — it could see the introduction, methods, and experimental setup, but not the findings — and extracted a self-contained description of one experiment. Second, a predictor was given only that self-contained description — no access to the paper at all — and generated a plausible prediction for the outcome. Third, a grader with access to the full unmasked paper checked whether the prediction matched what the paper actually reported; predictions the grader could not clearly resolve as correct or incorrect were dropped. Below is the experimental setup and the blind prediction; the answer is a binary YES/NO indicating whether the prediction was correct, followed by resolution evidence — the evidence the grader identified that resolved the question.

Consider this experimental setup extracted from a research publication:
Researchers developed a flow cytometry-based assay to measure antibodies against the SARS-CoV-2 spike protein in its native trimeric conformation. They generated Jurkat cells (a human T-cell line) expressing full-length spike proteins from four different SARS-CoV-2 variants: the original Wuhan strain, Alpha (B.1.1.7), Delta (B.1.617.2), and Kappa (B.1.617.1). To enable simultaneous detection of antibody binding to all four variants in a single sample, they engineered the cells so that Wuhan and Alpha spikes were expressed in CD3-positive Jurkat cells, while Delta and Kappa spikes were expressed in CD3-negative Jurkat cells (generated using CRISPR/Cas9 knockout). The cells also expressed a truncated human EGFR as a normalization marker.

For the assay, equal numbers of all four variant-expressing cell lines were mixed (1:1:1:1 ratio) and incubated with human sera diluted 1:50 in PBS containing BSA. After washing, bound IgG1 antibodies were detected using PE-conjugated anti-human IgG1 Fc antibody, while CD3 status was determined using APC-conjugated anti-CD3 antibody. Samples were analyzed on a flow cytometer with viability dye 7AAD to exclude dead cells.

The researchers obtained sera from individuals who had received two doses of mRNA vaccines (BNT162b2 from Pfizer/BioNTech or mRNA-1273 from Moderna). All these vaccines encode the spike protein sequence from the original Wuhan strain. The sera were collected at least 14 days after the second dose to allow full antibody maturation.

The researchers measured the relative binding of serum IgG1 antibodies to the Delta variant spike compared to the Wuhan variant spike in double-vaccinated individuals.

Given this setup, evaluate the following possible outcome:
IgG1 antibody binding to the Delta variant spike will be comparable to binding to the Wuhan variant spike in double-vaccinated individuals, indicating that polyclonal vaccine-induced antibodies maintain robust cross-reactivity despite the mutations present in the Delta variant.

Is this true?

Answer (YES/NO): NO